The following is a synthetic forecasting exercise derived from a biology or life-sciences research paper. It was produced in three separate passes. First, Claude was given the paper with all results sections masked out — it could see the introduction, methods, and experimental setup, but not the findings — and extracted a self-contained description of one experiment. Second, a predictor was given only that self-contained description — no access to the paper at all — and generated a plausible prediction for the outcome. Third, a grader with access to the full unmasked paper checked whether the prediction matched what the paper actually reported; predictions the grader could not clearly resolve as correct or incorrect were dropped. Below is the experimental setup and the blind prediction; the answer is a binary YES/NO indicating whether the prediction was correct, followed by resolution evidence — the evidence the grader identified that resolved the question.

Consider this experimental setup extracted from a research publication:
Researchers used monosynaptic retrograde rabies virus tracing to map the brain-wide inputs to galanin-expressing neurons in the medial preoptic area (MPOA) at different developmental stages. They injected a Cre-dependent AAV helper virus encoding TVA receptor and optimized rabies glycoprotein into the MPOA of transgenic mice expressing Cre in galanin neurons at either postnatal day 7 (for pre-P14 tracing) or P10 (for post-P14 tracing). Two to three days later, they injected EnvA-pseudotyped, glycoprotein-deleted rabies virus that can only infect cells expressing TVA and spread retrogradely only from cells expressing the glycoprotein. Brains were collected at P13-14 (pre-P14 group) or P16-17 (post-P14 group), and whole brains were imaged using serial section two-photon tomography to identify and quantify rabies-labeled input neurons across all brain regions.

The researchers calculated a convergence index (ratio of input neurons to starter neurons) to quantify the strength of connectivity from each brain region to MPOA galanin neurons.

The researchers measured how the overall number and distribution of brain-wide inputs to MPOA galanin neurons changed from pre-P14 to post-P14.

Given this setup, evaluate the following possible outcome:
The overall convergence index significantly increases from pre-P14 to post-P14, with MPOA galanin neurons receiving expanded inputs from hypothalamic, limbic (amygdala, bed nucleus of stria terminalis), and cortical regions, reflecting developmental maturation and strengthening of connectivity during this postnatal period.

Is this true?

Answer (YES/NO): NO